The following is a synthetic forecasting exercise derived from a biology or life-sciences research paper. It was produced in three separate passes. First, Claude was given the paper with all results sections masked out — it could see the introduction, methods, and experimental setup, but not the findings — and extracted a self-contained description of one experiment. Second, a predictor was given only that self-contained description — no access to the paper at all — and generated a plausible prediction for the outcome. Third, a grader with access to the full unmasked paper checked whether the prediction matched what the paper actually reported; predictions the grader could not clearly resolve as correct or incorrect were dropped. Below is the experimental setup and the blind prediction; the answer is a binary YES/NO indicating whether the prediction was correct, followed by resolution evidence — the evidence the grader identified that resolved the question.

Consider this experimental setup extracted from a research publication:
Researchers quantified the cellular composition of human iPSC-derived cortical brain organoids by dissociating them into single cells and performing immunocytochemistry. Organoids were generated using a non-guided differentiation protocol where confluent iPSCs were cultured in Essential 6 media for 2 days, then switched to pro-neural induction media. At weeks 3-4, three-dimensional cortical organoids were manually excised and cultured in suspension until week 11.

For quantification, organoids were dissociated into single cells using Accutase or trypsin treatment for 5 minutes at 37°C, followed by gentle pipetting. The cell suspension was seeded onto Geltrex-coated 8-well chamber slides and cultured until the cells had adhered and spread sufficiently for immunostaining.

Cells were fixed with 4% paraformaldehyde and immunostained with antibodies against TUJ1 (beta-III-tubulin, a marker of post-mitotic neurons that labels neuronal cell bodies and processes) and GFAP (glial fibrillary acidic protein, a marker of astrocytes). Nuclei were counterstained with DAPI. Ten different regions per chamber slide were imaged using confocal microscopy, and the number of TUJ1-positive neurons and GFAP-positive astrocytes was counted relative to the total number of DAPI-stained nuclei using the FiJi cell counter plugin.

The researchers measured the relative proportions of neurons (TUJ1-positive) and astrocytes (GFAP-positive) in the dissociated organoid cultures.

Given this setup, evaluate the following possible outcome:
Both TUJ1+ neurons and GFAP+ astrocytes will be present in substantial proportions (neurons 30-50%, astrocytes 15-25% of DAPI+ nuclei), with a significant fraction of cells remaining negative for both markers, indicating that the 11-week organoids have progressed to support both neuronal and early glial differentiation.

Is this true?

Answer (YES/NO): NO